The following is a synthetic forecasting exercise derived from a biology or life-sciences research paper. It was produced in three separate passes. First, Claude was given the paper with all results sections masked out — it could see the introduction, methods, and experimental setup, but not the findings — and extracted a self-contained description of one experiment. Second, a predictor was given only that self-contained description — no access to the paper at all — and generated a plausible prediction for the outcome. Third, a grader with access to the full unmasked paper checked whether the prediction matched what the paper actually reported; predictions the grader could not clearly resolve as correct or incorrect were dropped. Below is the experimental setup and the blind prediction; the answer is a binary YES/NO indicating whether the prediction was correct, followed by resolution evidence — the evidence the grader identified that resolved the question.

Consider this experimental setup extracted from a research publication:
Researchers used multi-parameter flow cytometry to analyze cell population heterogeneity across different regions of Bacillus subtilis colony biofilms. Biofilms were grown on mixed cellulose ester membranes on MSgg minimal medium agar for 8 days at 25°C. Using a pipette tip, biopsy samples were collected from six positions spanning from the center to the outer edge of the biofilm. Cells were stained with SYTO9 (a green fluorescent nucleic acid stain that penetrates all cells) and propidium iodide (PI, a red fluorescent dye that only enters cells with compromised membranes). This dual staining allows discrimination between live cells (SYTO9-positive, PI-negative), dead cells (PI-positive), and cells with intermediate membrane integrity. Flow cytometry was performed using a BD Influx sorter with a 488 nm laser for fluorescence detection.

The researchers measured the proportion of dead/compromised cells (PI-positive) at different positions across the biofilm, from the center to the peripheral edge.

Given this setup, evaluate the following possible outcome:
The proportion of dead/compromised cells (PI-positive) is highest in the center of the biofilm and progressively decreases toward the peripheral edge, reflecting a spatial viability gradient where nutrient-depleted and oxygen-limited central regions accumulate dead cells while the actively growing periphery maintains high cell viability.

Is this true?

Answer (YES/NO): NO